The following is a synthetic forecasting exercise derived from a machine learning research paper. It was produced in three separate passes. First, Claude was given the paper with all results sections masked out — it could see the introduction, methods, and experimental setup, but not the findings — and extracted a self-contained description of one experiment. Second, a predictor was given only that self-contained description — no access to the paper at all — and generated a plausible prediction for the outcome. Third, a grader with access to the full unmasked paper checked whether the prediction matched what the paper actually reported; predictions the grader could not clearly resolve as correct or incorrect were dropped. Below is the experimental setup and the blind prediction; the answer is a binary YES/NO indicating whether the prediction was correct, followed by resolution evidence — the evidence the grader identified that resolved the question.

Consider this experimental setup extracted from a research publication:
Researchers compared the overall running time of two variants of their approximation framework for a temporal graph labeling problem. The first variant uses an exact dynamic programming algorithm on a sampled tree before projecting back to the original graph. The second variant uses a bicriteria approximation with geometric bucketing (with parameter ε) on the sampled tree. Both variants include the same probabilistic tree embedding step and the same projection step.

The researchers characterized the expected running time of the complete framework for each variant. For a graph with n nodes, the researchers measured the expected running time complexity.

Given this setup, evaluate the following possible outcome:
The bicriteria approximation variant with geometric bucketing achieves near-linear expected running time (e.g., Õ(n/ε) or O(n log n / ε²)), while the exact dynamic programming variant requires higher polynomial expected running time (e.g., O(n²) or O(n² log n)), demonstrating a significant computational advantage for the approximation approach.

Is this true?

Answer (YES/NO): NO